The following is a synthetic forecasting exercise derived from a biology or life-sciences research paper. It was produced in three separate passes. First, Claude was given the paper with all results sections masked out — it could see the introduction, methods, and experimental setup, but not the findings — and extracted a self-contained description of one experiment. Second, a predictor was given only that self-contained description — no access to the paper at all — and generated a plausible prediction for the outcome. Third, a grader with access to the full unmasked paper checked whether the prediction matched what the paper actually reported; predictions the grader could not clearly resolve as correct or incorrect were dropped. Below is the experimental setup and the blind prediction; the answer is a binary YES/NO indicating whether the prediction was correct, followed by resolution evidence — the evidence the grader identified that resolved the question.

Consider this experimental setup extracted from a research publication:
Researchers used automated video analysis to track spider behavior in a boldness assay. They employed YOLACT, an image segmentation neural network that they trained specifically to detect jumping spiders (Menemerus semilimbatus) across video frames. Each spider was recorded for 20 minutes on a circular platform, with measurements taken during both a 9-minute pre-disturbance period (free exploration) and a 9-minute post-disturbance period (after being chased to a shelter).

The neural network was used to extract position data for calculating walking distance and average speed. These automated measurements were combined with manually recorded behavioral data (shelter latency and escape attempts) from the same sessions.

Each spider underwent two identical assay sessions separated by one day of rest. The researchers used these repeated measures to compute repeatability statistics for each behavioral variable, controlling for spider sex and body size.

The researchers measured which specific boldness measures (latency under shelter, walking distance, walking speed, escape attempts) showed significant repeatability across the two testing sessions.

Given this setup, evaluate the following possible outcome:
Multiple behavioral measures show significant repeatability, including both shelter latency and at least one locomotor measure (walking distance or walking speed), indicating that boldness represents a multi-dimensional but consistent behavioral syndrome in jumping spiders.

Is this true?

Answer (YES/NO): YES